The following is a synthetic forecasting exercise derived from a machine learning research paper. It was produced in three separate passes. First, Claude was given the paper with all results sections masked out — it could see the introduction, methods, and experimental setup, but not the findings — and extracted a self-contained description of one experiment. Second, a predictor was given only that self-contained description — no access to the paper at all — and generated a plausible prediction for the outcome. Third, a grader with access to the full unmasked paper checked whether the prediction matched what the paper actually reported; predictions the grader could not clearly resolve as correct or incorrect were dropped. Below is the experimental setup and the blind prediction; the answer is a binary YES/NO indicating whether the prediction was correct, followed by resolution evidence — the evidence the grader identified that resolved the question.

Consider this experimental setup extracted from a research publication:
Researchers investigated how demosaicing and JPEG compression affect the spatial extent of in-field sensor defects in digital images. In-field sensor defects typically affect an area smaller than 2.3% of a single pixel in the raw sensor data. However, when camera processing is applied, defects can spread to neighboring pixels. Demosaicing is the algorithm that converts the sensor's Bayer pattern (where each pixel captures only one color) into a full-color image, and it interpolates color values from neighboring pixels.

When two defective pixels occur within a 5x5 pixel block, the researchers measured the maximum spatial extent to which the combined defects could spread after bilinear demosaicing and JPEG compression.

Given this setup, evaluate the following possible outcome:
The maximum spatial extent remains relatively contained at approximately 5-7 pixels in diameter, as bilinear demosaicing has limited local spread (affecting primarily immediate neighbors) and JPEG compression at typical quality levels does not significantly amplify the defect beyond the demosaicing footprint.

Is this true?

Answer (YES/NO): NO